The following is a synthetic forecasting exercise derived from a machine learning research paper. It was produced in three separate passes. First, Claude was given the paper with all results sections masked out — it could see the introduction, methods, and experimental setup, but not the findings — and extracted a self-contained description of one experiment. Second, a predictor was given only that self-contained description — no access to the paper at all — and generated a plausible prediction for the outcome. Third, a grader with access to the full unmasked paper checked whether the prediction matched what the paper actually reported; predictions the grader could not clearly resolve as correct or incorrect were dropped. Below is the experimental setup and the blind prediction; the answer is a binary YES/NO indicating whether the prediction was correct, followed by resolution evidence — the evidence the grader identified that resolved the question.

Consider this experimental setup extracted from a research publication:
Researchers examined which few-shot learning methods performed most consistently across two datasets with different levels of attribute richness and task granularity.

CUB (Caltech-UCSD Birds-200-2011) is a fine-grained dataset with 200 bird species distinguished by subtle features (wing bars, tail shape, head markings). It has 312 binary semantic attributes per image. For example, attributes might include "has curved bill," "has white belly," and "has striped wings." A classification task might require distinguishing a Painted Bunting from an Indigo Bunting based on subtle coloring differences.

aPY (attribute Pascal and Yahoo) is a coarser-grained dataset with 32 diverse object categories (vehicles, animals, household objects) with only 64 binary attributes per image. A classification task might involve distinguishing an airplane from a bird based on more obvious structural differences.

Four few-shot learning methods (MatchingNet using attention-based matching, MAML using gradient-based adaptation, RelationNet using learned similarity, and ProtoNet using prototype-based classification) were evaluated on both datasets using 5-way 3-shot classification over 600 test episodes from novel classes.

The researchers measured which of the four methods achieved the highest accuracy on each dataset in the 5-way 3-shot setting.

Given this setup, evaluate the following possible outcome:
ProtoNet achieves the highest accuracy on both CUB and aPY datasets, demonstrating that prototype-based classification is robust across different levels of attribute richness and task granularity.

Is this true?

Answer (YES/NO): NO